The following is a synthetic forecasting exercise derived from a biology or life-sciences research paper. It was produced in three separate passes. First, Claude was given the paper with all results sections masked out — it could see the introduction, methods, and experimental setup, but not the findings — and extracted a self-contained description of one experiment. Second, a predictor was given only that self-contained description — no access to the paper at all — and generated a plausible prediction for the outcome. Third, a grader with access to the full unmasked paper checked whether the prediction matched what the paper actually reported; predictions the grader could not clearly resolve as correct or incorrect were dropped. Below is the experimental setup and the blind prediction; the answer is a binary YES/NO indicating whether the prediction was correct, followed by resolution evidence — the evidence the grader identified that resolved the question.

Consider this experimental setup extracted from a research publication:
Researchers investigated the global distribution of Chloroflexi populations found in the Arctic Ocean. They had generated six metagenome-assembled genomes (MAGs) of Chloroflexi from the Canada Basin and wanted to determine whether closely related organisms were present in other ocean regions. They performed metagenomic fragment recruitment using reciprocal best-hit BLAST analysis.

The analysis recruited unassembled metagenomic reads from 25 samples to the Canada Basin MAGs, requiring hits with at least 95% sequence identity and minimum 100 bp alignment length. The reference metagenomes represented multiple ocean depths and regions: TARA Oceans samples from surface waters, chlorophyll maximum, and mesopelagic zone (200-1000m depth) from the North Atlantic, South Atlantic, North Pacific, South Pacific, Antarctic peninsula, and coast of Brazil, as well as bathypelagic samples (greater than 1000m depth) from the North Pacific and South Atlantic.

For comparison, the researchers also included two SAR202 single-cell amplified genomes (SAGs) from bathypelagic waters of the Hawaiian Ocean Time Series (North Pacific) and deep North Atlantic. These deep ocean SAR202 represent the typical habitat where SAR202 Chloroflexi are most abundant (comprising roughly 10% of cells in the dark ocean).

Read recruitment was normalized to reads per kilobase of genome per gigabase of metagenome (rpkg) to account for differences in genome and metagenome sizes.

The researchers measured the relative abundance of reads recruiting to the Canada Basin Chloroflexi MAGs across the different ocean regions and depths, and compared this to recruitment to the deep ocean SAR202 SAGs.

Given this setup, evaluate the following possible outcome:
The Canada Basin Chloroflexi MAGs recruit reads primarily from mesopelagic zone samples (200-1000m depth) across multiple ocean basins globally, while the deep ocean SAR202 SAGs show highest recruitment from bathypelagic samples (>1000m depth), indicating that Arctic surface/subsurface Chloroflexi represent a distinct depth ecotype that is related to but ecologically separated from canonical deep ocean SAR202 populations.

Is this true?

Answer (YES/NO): NO